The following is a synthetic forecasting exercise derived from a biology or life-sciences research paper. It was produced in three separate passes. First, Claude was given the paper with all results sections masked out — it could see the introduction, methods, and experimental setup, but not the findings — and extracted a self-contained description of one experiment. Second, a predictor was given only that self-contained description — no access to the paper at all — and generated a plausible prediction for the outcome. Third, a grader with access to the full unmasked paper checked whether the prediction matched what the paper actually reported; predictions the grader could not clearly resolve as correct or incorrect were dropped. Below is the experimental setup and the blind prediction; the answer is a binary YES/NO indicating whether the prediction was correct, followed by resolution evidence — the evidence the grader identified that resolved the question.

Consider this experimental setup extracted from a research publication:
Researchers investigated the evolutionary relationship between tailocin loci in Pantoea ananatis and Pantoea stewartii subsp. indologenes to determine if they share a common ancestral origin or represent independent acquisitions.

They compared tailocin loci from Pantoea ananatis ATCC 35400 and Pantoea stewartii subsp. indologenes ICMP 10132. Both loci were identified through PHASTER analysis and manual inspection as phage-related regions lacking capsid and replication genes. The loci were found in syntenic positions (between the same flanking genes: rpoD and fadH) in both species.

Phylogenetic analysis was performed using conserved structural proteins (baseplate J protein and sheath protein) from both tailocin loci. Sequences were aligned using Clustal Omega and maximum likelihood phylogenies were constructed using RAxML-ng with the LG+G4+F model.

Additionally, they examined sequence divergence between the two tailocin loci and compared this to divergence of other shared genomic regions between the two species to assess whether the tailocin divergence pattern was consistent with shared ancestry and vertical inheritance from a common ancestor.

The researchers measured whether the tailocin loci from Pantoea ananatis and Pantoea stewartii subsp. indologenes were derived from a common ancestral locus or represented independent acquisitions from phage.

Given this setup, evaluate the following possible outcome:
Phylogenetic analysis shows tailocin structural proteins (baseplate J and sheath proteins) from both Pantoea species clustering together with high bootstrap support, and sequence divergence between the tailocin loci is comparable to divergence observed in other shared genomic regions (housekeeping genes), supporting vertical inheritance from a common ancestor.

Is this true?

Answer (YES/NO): YES